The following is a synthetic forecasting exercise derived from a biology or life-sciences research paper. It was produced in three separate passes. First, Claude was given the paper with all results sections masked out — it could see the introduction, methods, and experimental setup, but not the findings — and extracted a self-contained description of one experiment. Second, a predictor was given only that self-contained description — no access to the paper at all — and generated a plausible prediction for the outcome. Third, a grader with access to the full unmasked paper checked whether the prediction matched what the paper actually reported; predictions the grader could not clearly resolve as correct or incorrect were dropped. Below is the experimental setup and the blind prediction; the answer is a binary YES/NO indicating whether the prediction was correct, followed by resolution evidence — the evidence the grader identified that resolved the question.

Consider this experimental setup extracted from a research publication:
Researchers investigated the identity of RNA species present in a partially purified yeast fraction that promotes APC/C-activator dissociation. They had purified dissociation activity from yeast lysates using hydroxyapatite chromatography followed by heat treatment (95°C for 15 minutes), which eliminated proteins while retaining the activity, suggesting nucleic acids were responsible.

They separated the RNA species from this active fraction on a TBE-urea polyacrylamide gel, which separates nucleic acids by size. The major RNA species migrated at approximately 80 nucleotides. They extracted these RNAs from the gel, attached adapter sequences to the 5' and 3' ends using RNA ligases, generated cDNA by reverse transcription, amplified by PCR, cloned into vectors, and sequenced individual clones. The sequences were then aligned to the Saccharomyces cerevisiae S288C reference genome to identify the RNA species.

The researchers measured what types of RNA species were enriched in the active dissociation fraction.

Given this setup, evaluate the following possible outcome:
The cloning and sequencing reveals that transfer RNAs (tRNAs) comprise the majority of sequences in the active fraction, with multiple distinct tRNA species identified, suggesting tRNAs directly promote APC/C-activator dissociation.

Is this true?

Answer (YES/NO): NO